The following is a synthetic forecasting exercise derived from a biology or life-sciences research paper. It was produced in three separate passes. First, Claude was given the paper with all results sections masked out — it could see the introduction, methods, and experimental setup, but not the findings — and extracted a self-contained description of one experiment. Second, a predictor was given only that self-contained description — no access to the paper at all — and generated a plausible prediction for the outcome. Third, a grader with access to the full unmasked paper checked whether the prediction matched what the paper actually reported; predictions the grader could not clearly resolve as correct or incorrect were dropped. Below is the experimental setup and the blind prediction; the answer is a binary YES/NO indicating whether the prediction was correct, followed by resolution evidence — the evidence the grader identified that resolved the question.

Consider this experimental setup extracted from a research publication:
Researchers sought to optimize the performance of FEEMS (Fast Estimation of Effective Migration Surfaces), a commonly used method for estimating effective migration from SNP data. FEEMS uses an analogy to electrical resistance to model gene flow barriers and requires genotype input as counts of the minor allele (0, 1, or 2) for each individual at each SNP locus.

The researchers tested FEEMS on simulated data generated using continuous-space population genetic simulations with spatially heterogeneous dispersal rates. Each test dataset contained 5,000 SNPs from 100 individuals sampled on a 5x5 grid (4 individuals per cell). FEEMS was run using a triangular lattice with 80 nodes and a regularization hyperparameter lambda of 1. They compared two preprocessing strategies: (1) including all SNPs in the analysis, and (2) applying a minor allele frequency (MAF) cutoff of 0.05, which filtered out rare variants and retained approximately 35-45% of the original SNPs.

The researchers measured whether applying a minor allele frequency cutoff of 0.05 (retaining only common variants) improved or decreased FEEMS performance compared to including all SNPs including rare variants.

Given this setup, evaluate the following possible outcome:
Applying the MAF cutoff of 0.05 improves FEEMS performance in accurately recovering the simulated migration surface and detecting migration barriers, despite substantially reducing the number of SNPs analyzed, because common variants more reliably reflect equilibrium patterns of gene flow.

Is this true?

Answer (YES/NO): YES